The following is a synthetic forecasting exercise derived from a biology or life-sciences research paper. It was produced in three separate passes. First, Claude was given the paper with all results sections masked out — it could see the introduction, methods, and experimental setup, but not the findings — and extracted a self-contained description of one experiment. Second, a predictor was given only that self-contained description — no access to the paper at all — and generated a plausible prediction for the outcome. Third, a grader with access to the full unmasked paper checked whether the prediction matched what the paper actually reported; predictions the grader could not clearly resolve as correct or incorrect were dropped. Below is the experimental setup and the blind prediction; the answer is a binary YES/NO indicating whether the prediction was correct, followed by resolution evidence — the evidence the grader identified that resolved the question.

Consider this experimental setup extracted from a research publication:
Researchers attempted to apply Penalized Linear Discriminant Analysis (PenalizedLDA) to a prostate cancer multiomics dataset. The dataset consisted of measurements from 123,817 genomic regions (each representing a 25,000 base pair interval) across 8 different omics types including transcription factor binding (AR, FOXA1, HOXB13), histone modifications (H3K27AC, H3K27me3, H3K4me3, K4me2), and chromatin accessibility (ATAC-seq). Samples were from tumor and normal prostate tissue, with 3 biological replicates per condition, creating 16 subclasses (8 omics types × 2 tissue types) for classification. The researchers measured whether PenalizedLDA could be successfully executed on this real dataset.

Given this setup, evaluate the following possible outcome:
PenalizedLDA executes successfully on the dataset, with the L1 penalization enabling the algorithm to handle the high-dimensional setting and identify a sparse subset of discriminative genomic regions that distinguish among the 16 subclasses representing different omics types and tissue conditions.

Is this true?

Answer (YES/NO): NO